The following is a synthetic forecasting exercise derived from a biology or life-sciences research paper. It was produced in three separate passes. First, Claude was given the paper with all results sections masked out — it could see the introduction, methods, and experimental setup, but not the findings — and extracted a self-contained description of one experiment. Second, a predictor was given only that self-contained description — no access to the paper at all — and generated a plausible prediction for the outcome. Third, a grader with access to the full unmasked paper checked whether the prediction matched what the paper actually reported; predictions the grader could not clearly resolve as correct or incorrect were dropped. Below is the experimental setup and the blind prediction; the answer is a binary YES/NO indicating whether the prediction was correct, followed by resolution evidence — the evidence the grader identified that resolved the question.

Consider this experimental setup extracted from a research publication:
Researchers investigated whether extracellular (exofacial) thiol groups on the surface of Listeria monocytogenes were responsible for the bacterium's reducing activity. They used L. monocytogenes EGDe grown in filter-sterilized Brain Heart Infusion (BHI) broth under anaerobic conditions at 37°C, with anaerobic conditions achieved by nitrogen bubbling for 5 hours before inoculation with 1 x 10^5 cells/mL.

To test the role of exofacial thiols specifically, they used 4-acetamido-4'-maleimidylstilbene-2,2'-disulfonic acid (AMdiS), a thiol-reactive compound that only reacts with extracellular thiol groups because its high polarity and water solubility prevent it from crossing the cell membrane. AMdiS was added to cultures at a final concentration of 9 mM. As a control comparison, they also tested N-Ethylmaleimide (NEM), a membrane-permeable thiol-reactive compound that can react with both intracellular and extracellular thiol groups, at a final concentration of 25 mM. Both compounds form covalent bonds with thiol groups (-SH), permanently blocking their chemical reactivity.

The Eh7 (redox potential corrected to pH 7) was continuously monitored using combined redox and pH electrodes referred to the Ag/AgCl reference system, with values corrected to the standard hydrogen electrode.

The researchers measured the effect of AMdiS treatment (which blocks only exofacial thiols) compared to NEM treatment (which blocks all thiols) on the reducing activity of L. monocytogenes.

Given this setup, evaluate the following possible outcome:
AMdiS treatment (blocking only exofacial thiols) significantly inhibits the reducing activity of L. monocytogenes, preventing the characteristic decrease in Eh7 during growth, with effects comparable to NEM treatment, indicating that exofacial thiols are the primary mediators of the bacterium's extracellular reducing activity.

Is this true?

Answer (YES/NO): YES